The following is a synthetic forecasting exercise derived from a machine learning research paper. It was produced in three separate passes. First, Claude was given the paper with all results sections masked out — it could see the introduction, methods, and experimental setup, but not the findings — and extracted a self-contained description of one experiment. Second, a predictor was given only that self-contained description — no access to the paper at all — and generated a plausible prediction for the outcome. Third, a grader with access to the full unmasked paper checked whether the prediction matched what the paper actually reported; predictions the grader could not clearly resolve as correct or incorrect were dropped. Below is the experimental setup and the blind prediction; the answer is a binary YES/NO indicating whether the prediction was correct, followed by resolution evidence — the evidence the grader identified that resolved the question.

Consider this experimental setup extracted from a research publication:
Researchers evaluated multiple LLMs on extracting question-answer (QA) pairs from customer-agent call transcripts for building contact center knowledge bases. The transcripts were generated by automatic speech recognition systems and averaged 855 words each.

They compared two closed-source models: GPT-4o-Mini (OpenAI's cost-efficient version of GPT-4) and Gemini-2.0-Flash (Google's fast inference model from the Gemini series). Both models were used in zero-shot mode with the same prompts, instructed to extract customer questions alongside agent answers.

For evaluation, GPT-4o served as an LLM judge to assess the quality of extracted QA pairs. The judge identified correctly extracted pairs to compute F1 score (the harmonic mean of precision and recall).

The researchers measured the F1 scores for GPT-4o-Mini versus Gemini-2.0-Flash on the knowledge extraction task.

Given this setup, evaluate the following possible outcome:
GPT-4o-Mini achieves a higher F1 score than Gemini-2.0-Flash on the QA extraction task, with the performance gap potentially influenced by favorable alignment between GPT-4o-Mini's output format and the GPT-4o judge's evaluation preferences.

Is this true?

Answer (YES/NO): YES